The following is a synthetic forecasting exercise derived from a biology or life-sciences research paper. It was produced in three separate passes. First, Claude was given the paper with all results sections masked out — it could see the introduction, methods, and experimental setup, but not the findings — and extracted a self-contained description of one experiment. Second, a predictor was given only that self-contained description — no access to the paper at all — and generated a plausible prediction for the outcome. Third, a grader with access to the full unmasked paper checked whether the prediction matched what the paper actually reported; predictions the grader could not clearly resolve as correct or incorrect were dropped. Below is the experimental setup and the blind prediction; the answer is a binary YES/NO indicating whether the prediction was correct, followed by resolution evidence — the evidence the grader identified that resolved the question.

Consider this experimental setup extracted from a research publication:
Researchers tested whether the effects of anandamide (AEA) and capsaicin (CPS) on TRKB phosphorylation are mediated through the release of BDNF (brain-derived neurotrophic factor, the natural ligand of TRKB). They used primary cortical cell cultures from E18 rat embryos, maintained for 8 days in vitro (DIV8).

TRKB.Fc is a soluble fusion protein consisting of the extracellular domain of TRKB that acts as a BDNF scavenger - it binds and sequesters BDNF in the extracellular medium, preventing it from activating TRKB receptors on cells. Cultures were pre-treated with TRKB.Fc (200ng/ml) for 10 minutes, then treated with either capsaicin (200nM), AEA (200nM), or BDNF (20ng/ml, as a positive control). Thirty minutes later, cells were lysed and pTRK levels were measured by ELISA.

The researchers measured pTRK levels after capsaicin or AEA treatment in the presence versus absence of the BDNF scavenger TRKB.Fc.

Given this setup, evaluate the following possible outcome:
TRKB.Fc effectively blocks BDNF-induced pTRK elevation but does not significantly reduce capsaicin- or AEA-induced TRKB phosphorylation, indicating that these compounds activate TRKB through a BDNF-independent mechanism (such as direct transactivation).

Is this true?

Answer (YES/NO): NO